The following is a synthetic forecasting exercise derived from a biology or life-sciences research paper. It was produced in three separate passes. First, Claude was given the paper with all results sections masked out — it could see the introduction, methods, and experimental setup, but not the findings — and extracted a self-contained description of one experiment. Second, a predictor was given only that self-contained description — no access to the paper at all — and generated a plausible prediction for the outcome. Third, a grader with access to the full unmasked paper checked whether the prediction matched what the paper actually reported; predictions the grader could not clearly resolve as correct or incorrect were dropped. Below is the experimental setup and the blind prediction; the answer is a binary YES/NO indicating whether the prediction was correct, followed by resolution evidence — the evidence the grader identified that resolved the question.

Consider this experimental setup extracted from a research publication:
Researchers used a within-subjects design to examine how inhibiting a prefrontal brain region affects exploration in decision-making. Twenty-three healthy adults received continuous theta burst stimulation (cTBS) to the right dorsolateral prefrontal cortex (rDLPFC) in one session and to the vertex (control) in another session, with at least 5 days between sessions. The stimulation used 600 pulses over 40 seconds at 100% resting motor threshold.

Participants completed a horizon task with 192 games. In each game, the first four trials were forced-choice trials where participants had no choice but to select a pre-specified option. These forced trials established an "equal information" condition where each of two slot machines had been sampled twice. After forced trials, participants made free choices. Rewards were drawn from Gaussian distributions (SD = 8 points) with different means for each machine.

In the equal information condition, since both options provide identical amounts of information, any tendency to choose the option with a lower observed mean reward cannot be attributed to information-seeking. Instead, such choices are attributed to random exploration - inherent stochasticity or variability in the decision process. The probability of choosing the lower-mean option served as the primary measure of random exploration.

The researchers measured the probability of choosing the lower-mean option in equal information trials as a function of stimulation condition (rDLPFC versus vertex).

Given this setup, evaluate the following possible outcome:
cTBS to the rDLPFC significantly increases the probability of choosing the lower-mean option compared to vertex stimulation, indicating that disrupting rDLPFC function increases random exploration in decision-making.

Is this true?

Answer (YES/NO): NO